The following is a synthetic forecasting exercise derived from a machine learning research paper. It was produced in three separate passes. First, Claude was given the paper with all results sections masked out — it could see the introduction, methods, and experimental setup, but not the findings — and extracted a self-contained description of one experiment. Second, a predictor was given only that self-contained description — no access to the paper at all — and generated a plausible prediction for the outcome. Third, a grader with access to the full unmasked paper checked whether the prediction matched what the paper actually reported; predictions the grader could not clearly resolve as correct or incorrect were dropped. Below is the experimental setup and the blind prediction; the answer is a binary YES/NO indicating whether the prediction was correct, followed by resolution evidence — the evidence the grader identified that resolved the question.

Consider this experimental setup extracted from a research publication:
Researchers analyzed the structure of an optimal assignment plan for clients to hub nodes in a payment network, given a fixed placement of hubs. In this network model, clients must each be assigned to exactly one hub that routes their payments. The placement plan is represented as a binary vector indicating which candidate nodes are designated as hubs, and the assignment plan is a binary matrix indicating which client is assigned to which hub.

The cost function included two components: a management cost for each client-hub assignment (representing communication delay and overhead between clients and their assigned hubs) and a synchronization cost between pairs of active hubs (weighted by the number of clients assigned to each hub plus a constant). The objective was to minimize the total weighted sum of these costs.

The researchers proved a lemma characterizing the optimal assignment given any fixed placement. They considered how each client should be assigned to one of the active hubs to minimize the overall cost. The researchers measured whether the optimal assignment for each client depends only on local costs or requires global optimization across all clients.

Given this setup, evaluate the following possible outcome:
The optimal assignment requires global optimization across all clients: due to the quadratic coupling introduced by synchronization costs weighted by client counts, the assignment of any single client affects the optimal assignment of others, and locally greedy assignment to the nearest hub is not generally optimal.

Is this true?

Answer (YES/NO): NO